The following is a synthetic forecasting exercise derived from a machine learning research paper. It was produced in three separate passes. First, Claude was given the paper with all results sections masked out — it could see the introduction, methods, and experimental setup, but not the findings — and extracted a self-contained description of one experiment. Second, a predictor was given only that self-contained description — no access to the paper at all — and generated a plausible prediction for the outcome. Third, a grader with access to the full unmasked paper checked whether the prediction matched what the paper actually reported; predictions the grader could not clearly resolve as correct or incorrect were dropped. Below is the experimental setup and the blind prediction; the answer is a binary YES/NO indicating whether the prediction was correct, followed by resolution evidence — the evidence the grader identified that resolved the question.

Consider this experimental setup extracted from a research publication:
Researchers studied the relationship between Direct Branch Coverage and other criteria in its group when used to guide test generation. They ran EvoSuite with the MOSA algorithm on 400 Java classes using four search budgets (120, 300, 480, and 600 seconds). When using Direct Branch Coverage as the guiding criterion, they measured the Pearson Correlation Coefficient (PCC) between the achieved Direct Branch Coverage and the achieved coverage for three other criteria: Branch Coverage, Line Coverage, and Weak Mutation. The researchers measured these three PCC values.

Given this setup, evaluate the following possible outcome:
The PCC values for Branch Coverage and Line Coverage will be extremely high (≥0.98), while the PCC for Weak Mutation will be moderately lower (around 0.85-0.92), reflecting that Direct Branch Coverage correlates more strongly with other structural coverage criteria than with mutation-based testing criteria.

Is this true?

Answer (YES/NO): NO